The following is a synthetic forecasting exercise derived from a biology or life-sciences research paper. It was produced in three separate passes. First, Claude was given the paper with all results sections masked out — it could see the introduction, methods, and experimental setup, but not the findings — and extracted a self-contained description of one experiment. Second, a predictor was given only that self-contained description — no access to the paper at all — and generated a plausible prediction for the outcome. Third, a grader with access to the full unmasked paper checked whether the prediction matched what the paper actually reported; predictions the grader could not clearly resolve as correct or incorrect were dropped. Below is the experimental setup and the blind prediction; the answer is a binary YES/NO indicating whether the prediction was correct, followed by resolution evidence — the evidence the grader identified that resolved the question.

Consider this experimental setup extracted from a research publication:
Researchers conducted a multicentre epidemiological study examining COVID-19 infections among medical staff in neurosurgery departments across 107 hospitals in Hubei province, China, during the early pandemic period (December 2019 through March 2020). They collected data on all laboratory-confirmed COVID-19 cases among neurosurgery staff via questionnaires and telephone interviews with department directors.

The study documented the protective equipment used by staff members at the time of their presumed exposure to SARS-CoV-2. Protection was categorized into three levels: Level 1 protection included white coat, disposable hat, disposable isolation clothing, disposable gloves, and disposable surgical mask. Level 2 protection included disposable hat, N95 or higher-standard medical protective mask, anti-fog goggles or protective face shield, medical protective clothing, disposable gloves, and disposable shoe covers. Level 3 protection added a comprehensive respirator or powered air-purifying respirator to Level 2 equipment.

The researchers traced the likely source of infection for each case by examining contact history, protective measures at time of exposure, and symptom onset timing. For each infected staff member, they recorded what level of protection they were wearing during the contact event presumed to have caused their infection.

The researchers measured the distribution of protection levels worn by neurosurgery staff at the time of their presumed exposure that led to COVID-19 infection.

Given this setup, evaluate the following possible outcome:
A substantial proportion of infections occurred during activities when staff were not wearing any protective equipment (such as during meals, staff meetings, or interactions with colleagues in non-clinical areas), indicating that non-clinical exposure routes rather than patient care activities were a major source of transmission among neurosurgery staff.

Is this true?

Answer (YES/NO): NO